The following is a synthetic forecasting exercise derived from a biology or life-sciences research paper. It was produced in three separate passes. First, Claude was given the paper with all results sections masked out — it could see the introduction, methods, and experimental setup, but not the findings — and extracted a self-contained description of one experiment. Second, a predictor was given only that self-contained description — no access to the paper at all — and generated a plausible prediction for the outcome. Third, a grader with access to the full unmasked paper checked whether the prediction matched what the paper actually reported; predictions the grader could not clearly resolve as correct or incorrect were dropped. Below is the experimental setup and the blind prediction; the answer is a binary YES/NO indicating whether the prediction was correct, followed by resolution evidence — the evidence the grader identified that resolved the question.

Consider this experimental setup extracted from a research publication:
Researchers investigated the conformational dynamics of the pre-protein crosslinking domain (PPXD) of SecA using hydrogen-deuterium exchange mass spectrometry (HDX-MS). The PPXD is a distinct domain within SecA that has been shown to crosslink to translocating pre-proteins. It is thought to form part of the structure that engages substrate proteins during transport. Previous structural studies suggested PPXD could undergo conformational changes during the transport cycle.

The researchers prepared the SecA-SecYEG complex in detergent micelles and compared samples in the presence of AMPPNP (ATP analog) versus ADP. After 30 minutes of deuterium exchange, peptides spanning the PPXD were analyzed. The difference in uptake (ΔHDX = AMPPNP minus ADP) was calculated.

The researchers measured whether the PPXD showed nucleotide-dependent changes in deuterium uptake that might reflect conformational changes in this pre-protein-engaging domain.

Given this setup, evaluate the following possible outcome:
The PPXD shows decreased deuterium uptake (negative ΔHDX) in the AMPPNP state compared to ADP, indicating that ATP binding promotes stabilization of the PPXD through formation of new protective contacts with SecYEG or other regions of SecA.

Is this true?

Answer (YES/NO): YES